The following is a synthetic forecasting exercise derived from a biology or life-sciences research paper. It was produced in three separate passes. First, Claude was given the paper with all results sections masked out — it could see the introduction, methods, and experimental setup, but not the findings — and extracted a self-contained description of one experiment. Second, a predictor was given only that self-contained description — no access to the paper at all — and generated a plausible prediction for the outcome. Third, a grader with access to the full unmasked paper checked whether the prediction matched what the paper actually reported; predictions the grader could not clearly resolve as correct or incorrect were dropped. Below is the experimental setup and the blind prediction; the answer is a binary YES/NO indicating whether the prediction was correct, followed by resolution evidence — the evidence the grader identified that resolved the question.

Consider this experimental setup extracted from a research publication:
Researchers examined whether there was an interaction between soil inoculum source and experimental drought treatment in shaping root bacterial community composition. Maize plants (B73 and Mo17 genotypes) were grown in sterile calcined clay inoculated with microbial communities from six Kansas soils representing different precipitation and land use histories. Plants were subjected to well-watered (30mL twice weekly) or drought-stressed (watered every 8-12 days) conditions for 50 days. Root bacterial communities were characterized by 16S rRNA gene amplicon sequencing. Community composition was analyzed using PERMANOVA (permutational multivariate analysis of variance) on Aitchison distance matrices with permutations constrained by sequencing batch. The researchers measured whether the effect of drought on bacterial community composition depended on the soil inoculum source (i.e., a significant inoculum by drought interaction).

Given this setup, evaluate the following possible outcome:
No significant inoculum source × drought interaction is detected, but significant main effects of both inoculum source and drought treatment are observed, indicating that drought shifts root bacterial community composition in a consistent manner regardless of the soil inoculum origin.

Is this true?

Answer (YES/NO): YES